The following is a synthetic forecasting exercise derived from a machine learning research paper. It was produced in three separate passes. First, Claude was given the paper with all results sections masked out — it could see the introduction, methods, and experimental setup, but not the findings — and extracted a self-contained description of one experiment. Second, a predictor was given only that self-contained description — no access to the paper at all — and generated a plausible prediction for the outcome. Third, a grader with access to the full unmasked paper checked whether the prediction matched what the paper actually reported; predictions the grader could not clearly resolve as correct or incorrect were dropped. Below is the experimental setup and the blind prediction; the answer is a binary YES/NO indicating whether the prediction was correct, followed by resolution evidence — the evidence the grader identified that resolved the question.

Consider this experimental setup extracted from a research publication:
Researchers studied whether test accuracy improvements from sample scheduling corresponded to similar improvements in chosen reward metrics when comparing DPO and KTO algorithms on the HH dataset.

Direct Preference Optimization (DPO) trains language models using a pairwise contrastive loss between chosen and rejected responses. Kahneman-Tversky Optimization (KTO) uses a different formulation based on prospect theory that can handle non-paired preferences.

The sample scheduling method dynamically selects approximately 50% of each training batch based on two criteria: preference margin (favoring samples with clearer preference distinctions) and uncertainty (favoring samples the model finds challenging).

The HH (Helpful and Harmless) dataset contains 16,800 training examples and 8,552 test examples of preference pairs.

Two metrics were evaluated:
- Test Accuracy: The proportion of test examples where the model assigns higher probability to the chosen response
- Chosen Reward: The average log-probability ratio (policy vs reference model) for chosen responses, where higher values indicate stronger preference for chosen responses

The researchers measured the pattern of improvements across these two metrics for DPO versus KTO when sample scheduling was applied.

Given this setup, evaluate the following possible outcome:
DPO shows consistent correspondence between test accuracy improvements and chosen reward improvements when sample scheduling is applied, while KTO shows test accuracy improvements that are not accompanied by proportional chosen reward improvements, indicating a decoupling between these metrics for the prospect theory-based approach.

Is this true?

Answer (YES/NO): NO